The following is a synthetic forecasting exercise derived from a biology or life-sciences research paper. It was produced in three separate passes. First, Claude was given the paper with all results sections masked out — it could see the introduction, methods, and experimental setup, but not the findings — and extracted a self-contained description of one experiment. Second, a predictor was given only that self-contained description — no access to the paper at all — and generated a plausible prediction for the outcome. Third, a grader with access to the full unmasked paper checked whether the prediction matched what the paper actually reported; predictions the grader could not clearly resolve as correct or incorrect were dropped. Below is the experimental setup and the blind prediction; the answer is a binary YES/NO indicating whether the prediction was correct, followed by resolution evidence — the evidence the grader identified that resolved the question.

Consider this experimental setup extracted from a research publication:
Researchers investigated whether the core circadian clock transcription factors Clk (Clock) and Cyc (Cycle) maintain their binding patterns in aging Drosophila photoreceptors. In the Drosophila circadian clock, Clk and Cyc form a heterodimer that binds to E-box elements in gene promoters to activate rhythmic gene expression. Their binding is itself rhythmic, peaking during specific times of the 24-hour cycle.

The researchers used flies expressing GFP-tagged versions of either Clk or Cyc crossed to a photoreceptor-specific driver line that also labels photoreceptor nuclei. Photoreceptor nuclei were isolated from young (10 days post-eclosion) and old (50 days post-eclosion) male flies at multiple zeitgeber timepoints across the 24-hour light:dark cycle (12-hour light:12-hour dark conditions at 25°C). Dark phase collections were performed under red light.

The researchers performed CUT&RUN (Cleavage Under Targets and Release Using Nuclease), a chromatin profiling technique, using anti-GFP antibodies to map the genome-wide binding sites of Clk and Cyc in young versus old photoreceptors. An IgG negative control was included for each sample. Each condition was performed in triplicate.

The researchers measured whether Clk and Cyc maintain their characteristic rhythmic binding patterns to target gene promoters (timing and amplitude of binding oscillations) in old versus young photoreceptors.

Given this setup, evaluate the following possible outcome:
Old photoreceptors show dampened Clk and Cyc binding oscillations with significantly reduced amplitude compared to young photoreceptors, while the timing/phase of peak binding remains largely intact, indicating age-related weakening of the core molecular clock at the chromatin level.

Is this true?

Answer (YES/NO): NO